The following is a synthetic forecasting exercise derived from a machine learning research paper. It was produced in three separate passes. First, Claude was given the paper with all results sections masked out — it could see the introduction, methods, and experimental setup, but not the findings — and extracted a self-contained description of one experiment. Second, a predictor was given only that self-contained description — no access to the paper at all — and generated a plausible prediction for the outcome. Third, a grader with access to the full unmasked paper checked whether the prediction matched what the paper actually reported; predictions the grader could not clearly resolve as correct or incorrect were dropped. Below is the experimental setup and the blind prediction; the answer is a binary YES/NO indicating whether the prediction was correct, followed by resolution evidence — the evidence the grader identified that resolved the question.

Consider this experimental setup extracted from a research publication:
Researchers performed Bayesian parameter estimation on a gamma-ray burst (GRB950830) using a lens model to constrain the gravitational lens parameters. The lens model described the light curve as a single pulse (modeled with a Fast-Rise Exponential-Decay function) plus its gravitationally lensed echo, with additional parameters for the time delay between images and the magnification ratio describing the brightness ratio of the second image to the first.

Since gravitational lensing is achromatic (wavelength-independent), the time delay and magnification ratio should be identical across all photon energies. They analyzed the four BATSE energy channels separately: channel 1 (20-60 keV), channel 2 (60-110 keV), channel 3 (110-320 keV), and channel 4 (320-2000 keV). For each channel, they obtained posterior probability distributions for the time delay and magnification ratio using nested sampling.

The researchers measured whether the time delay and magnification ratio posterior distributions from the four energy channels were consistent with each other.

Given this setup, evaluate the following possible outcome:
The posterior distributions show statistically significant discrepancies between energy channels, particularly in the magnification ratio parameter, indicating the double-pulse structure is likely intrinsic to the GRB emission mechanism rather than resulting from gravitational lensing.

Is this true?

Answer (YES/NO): NO